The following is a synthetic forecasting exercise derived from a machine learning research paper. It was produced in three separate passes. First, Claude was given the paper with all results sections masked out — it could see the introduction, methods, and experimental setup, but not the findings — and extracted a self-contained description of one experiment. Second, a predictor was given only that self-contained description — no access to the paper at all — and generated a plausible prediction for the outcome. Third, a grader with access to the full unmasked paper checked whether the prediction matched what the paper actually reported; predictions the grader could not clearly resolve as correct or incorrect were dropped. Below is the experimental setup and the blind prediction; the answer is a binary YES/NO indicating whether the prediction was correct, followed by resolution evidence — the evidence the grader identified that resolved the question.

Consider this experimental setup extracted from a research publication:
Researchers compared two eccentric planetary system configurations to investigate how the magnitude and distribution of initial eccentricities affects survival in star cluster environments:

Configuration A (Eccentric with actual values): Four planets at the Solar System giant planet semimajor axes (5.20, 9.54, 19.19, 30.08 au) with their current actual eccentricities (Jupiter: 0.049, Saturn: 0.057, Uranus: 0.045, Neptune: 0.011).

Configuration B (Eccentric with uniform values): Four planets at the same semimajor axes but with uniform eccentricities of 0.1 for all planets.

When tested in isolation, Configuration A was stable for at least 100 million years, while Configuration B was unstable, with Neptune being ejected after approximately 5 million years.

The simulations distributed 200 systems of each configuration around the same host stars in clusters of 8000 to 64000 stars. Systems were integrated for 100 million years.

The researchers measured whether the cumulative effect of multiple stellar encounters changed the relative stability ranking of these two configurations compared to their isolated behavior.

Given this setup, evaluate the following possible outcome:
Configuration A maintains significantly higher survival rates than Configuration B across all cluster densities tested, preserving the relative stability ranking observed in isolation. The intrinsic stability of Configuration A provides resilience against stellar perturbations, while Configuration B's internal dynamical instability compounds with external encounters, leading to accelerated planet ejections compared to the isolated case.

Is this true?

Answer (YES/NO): YES